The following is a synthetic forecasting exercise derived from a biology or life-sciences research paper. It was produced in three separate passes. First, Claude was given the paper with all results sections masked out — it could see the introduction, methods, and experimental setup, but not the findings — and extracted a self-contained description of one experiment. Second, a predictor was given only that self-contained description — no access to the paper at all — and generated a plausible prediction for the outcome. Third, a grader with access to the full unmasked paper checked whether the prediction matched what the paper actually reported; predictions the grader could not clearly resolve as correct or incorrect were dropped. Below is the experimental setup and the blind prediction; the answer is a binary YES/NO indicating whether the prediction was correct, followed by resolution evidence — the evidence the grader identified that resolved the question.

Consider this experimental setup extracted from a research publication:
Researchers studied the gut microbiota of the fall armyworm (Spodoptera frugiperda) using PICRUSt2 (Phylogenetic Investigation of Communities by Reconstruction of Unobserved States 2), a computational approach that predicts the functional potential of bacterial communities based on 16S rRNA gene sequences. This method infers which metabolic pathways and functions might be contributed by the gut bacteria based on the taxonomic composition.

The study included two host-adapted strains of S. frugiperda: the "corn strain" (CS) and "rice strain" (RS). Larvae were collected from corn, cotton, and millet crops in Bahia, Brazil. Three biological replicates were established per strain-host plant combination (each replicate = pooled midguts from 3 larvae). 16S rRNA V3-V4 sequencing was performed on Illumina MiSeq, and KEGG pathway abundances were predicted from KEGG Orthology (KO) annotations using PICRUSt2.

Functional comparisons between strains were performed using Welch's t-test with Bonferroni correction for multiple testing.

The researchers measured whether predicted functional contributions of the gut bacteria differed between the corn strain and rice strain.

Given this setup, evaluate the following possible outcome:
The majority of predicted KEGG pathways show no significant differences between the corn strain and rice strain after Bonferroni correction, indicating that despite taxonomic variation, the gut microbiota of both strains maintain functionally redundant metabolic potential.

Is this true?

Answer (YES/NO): YES